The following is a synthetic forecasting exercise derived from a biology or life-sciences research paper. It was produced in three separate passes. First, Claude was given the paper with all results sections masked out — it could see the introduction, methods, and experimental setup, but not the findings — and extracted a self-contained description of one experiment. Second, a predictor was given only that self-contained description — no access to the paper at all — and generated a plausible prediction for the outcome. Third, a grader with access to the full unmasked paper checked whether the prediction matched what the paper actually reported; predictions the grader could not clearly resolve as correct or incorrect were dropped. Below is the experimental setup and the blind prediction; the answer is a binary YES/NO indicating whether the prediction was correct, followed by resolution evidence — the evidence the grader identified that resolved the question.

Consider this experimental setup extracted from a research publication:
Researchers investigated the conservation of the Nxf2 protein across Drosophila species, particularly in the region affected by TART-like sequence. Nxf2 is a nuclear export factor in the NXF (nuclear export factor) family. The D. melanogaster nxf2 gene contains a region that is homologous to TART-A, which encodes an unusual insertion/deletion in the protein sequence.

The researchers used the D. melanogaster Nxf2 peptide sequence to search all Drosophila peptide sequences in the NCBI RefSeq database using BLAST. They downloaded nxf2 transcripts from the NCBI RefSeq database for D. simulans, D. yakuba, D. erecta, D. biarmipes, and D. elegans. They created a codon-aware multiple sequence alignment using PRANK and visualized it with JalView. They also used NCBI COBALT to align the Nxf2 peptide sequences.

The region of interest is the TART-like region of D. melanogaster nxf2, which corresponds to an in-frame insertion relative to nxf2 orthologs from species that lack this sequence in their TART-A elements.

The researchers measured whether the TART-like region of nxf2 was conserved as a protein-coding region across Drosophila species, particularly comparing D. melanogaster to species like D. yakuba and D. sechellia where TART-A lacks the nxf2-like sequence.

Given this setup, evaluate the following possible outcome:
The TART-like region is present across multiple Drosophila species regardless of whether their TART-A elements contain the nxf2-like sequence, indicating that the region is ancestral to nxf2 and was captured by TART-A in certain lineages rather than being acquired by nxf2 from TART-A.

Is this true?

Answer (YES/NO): YES